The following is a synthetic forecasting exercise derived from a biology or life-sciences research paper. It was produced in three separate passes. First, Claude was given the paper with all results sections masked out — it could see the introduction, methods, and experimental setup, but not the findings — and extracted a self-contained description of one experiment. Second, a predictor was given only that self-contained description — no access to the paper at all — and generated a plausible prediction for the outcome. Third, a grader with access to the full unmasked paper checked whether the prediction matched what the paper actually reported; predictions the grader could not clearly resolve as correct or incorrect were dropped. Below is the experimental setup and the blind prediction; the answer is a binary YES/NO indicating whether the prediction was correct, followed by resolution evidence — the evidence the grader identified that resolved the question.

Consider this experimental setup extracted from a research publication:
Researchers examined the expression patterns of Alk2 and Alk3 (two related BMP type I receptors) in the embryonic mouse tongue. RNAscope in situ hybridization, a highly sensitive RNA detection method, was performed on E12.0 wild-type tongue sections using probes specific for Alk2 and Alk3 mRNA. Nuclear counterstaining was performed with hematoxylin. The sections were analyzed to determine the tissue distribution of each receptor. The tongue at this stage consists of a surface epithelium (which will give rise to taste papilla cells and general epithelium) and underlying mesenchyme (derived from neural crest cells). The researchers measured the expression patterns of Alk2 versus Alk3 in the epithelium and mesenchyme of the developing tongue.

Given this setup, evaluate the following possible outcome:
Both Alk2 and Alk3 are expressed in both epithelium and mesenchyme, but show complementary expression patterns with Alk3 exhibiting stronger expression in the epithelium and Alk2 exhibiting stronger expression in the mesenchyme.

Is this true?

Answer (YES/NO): NO